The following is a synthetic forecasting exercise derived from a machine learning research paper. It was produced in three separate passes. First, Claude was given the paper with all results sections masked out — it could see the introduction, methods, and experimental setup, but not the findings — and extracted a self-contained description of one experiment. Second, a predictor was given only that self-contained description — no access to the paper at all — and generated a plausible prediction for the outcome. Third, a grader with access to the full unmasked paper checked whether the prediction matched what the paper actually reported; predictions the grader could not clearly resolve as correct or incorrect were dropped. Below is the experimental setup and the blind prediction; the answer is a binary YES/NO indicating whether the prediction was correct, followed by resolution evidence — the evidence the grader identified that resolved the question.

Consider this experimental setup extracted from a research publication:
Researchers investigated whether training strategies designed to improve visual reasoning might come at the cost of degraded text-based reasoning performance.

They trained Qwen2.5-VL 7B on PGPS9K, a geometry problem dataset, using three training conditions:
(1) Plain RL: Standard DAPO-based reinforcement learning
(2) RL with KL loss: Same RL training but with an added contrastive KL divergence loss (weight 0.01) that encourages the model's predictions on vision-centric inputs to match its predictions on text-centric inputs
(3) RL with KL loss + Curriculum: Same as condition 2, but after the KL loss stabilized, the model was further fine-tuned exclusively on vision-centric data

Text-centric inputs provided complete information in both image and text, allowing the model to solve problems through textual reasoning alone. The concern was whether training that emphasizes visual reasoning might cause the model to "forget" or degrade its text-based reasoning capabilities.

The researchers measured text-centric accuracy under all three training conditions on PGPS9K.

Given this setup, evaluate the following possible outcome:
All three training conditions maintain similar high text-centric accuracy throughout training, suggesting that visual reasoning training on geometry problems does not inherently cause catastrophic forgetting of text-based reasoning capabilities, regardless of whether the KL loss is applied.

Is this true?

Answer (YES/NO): YES